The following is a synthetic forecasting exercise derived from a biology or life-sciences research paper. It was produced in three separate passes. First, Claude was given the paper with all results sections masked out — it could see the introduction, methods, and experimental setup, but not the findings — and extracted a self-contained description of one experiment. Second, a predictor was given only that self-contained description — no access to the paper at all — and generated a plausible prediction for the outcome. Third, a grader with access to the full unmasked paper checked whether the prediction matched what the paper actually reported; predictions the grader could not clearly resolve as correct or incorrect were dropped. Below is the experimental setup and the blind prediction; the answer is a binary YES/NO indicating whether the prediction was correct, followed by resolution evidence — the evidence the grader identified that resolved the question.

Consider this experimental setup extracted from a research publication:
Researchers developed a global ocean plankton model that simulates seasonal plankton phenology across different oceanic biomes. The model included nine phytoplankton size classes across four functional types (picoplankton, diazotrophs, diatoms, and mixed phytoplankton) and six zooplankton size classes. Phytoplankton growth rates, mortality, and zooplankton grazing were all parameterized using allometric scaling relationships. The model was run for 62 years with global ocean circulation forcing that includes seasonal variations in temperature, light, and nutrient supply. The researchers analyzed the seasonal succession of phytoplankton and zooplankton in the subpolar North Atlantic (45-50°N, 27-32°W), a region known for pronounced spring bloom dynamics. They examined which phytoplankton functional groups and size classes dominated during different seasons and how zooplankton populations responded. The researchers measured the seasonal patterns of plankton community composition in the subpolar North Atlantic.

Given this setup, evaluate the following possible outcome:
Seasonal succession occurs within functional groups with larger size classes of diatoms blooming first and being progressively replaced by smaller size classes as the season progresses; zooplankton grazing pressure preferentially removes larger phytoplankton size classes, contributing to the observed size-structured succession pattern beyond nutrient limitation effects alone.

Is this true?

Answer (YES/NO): NO